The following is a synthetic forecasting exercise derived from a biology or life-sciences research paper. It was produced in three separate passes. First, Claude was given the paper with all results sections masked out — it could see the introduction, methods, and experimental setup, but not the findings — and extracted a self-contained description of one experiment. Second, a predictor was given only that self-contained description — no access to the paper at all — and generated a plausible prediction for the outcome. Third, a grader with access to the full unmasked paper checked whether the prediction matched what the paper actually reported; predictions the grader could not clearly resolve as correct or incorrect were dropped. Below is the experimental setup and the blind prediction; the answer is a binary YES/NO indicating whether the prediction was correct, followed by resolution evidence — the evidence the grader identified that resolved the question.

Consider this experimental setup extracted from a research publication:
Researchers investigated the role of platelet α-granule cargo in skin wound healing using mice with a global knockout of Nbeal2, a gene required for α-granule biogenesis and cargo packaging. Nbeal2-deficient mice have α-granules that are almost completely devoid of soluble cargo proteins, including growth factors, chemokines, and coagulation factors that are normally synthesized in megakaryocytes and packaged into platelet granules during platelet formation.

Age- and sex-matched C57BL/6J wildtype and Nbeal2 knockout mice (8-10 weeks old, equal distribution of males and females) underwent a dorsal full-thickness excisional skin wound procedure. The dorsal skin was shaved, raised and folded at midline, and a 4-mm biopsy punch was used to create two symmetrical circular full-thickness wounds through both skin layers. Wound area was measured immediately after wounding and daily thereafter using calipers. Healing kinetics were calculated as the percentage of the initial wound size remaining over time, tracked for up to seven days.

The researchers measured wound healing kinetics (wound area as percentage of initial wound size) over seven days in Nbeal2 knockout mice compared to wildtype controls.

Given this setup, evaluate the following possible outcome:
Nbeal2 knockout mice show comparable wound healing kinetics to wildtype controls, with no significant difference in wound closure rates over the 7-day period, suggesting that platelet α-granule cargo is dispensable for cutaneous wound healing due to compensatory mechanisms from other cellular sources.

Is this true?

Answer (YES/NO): NO